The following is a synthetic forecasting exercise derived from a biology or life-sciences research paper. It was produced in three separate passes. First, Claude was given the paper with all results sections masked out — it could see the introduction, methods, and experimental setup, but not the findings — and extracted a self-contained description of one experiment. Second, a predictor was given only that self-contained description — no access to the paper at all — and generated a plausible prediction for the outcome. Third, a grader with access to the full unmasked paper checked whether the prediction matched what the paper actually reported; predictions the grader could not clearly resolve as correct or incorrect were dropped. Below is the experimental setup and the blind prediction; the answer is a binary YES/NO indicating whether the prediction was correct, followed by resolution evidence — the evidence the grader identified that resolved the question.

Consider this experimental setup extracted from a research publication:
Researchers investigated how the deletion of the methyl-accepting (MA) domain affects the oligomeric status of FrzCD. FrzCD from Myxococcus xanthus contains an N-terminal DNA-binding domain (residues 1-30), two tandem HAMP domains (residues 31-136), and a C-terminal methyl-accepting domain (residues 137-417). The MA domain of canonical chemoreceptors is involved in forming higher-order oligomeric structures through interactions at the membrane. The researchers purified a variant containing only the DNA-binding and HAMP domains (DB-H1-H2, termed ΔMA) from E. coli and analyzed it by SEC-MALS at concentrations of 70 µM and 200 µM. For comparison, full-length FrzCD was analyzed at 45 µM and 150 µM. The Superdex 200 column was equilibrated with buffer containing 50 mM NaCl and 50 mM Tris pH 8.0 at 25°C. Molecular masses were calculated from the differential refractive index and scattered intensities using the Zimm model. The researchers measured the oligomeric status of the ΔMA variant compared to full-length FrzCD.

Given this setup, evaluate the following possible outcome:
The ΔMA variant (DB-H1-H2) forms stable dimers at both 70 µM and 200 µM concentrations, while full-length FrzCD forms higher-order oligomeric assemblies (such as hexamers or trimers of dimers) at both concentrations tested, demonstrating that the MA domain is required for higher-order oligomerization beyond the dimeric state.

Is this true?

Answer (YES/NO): NO